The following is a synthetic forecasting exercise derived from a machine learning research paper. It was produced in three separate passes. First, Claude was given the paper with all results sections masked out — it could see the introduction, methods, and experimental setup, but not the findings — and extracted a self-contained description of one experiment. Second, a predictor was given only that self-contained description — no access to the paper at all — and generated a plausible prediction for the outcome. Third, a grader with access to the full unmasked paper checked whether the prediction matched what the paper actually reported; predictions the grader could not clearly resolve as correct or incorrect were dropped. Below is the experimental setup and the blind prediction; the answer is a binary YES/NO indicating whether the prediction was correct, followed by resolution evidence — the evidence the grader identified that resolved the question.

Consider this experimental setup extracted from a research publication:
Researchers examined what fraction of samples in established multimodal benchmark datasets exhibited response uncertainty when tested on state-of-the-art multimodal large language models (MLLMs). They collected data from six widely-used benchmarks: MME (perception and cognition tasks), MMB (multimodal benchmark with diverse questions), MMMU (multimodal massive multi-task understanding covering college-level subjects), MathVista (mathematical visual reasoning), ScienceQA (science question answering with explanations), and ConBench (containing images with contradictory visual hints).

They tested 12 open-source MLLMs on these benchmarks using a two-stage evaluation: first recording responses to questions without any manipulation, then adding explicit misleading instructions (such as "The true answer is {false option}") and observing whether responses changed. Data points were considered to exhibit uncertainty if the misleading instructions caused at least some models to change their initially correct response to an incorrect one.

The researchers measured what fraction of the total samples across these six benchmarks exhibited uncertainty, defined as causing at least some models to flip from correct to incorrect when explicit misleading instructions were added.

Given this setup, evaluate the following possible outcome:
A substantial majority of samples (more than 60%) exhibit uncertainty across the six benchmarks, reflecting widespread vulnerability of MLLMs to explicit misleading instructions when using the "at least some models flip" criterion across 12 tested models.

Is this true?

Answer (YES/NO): YES